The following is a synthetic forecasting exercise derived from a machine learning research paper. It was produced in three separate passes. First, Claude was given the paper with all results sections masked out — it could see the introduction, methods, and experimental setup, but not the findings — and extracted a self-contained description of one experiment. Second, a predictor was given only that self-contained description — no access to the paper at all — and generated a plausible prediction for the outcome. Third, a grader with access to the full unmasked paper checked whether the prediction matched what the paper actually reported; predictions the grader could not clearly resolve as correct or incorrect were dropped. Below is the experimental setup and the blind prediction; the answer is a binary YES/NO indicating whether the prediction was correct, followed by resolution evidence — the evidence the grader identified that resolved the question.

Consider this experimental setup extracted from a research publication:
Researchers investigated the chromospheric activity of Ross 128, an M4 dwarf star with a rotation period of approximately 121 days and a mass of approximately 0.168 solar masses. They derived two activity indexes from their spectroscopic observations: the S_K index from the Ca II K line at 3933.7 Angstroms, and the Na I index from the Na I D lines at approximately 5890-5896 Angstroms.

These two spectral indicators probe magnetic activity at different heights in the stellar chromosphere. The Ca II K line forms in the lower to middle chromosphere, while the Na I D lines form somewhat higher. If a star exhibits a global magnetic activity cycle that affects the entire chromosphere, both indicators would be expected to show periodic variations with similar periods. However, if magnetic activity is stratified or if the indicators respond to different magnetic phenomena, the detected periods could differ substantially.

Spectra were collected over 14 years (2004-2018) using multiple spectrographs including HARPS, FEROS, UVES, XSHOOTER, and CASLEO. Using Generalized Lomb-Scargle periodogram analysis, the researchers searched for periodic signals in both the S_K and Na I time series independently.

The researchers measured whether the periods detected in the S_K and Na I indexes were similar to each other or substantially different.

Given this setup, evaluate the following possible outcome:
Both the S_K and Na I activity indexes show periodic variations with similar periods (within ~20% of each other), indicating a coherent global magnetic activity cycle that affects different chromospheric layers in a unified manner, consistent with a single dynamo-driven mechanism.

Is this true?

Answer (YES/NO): YES